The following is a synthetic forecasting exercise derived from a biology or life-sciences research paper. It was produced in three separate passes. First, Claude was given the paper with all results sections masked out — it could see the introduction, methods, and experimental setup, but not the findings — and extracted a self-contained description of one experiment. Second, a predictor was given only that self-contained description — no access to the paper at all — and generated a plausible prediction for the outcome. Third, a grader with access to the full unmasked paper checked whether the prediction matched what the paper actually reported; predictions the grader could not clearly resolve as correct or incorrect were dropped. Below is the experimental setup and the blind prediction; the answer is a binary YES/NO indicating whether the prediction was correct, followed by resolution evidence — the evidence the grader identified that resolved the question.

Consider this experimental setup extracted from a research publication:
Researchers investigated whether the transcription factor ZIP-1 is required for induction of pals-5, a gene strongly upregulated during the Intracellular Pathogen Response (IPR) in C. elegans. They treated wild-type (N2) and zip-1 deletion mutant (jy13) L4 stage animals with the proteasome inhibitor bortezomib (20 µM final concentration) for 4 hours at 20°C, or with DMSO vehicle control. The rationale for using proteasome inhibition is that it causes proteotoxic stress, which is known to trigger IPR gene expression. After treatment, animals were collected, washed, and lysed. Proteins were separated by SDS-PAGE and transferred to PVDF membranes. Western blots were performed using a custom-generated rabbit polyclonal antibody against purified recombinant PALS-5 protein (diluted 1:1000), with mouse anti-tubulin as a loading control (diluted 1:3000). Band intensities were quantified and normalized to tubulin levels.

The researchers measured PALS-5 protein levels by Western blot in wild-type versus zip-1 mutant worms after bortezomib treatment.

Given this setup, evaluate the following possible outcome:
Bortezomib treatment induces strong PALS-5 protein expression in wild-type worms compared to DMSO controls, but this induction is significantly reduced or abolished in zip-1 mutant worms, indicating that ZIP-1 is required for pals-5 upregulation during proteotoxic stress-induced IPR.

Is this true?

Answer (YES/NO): YES